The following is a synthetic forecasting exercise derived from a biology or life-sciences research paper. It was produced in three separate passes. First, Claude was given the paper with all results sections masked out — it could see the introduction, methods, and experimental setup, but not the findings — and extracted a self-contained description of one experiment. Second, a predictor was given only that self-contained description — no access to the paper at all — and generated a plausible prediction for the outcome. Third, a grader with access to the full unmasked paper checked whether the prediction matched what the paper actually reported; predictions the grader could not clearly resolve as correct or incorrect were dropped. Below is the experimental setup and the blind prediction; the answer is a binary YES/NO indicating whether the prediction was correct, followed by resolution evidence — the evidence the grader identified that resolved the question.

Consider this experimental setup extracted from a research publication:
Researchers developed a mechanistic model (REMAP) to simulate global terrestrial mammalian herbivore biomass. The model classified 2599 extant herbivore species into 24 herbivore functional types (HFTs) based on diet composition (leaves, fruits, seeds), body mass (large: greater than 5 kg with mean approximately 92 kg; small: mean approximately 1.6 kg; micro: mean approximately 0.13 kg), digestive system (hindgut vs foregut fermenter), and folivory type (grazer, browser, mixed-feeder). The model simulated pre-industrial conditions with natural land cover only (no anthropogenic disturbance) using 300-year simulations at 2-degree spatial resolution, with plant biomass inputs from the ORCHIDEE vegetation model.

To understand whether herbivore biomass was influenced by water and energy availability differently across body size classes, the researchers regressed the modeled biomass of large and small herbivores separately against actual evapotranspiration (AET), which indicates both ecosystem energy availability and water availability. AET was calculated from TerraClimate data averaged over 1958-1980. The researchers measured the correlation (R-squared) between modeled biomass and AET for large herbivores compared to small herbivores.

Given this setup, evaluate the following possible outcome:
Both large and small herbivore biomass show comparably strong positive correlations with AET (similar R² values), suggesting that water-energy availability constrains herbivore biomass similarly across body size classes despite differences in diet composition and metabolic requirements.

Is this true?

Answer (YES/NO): NO